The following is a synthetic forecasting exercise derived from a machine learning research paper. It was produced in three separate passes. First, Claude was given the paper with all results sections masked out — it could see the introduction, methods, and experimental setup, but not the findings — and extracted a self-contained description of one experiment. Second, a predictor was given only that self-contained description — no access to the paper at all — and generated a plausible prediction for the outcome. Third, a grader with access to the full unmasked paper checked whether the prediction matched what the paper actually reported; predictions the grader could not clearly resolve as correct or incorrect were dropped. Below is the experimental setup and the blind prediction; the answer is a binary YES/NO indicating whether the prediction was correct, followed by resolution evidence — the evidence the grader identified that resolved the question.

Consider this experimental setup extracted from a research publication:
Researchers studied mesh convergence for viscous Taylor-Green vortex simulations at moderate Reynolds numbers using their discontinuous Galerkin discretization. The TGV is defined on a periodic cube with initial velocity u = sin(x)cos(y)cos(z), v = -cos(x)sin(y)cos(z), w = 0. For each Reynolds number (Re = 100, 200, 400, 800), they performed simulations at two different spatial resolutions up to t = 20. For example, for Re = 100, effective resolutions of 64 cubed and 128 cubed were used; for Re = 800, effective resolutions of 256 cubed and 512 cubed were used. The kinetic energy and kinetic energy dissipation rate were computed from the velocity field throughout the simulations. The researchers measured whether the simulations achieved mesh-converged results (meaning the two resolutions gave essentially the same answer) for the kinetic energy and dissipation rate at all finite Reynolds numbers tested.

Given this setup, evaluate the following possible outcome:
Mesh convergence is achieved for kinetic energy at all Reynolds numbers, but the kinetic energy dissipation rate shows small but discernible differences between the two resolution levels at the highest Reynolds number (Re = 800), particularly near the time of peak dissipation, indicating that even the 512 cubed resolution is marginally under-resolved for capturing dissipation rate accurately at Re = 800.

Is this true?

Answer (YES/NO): NO